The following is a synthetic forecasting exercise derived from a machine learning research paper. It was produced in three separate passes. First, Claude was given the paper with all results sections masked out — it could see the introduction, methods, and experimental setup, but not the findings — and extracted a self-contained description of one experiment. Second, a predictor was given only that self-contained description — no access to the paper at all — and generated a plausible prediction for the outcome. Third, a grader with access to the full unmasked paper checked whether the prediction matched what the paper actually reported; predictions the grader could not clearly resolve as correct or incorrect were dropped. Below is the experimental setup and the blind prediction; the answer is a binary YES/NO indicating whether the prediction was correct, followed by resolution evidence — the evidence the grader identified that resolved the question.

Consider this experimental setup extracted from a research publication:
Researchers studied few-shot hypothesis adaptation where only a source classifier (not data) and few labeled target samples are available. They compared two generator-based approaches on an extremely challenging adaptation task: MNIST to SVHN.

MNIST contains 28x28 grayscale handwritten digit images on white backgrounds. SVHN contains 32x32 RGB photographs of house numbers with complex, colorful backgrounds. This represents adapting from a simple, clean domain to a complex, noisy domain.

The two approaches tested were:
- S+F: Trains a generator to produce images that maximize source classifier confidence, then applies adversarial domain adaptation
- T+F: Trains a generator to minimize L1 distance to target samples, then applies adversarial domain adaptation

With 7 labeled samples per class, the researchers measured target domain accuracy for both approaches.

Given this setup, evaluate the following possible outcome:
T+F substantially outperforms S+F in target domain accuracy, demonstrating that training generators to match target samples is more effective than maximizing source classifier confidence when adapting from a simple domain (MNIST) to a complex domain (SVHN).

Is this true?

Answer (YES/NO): NO